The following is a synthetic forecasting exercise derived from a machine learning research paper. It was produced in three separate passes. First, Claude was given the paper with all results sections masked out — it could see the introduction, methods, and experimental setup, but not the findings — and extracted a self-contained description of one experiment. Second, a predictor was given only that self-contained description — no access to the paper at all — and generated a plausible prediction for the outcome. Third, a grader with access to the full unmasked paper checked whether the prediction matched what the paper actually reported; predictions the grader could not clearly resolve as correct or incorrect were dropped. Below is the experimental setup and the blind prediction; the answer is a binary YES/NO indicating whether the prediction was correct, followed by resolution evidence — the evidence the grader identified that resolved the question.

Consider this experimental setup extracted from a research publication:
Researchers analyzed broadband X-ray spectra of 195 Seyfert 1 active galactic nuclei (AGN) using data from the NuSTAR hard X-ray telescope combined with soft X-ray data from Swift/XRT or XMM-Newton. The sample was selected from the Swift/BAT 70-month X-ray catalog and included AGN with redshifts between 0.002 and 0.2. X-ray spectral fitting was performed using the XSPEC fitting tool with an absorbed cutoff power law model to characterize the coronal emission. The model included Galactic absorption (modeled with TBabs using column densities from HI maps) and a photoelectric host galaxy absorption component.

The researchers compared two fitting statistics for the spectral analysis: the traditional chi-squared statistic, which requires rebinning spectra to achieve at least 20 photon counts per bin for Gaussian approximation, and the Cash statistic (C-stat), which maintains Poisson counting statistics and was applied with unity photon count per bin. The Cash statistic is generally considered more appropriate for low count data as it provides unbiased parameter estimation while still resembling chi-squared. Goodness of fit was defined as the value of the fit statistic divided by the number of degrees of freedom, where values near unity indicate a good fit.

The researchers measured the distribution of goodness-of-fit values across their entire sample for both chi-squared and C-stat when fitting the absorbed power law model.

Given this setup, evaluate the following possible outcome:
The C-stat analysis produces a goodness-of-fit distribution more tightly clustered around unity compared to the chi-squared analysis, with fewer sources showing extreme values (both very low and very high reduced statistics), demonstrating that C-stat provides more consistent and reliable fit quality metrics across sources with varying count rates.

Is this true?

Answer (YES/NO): YES